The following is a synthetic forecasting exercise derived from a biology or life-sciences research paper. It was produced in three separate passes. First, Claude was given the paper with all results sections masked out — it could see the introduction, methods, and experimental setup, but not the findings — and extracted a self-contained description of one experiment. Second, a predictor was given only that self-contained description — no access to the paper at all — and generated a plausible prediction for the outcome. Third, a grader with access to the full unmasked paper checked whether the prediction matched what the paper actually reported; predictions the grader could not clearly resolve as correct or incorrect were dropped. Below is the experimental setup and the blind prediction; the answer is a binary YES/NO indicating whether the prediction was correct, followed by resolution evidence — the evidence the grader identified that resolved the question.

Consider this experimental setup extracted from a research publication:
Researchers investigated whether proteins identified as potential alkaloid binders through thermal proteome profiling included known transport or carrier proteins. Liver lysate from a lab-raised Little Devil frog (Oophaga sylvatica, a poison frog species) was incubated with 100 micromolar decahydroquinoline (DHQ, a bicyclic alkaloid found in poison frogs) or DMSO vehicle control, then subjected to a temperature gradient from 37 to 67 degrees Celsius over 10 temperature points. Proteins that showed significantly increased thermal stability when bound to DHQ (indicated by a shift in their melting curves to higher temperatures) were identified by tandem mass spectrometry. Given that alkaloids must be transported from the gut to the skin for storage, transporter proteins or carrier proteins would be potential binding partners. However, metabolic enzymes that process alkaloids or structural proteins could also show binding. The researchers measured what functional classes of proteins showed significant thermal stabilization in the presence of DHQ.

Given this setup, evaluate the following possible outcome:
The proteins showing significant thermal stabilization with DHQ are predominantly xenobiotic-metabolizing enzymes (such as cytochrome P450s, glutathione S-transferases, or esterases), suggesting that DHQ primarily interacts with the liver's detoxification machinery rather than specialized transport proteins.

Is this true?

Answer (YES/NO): NO